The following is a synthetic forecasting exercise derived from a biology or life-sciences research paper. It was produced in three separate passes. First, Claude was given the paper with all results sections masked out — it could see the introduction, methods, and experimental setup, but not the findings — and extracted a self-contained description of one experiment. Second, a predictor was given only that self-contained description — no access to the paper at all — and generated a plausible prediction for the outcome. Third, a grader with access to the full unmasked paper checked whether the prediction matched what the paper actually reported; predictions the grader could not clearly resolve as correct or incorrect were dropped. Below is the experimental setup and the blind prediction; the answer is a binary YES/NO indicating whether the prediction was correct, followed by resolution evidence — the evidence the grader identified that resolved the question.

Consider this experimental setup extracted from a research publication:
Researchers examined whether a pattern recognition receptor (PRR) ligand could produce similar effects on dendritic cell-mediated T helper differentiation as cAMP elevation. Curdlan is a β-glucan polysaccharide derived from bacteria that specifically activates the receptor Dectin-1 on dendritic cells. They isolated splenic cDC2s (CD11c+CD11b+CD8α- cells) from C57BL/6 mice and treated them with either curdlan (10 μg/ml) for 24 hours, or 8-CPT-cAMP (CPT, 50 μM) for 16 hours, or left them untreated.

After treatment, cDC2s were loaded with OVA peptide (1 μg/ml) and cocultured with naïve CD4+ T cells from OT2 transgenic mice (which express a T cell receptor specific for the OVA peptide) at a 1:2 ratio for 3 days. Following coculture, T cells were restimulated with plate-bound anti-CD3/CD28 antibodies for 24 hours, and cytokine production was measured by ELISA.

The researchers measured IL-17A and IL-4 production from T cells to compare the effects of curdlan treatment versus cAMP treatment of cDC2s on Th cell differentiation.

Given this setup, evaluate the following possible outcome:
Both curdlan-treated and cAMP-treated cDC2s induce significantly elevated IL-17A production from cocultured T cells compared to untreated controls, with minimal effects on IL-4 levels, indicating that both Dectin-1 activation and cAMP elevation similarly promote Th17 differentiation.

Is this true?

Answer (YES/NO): NO